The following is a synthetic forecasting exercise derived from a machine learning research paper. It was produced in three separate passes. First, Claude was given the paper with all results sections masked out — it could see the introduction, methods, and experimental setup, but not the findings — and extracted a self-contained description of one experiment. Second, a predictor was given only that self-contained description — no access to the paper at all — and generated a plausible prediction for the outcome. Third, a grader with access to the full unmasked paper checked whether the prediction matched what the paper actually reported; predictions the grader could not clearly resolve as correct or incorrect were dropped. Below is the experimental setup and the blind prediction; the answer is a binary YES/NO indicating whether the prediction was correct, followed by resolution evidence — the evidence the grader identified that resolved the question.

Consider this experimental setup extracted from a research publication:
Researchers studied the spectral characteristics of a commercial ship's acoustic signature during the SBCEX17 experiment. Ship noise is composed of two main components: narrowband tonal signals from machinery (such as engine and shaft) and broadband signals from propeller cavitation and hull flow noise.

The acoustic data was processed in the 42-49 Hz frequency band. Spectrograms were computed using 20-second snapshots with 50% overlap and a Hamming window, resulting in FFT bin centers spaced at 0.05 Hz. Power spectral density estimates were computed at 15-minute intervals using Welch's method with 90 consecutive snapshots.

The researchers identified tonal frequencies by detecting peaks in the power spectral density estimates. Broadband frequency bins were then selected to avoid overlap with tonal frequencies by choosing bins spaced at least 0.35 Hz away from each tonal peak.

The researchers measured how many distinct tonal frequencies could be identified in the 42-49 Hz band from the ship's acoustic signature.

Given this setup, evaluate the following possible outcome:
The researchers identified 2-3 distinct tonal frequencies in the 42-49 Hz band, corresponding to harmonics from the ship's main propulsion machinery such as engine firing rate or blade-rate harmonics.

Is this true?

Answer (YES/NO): NO